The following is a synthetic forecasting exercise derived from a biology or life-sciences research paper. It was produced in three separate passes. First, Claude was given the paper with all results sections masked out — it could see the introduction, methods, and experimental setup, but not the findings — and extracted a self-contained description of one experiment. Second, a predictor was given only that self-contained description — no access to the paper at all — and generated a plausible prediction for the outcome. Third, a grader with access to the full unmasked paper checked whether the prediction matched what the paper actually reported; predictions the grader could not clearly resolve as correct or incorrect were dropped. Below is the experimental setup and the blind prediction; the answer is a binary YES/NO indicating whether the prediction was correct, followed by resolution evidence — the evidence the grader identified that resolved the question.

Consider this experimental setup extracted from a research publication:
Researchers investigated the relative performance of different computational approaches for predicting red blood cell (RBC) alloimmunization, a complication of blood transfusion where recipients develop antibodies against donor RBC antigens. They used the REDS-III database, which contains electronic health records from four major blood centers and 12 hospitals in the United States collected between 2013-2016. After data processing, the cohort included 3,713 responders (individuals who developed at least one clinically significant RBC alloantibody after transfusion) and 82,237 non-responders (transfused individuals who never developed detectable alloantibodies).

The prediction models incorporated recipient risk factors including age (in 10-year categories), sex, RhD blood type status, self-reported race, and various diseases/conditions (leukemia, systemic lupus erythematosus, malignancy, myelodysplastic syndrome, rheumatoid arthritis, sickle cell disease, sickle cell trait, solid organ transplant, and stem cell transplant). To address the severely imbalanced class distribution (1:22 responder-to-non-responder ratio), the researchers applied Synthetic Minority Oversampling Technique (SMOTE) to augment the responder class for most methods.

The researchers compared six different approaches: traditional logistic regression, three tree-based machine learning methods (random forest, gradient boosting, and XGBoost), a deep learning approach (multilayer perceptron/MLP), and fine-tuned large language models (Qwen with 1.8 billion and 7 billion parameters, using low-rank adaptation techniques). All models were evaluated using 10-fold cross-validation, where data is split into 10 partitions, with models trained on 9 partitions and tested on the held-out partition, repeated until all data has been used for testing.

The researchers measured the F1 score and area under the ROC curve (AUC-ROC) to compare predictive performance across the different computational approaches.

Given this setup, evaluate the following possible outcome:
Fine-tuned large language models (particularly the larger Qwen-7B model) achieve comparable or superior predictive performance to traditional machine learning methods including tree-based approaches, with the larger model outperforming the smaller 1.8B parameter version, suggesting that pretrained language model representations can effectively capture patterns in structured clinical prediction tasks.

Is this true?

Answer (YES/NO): YES